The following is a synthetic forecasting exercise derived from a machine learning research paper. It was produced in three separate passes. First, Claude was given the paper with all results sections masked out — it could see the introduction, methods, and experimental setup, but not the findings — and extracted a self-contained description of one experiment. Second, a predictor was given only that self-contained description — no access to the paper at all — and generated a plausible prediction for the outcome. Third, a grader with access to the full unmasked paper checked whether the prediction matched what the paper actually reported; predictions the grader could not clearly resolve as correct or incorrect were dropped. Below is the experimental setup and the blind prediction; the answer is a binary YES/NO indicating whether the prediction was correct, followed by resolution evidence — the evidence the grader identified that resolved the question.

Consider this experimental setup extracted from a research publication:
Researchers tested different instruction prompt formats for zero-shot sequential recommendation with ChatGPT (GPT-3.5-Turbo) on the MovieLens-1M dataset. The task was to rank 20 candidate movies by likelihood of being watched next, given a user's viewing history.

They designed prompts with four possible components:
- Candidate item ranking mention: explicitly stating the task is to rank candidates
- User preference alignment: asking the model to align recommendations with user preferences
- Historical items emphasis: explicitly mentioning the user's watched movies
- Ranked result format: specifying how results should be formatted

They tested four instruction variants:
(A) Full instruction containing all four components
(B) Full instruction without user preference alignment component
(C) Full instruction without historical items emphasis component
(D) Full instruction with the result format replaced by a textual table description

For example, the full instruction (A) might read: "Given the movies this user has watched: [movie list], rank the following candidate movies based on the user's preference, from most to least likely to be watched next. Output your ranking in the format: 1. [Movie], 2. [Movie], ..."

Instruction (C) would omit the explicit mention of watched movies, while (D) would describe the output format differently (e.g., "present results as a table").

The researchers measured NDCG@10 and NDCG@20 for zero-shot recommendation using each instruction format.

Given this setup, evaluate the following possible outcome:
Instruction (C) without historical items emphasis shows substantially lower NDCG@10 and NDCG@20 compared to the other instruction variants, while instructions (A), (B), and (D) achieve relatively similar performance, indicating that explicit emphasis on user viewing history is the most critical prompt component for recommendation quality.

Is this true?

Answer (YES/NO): NO